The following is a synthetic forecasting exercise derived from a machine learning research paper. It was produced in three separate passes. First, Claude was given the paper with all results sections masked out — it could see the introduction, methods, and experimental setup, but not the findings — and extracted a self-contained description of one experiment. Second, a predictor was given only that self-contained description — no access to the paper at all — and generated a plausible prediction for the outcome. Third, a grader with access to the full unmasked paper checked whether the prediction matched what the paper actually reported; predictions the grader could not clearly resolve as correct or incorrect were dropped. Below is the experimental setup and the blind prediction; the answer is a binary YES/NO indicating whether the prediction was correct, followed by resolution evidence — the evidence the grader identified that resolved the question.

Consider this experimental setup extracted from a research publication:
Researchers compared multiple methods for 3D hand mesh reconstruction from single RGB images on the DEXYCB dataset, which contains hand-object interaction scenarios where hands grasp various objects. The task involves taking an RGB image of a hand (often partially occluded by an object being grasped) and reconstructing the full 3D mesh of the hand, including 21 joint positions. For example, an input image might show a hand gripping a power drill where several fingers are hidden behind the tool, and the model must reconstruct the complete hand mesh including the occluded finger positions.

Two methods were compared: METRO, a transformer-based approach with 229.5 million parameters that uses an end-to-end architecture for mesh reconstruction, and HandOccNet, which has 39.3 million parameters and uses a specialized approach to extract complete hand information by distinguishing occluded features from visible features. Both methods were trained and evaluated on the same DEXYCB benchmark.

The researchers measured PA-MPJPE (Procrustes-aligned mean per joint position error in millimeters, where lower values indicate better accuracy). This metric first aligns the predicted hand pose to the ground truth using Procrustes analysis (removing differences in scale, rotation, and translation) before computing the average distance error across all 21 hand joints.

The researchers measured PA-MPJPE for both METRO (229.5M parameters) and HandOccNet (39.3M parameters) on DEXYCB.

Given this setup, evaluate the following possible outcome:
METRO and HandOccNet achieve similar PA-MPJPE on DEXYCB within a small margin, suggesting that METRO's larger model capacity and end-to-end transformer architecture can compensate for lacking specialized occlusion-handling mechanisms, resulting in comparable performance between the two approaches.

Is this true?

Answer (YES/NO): NO